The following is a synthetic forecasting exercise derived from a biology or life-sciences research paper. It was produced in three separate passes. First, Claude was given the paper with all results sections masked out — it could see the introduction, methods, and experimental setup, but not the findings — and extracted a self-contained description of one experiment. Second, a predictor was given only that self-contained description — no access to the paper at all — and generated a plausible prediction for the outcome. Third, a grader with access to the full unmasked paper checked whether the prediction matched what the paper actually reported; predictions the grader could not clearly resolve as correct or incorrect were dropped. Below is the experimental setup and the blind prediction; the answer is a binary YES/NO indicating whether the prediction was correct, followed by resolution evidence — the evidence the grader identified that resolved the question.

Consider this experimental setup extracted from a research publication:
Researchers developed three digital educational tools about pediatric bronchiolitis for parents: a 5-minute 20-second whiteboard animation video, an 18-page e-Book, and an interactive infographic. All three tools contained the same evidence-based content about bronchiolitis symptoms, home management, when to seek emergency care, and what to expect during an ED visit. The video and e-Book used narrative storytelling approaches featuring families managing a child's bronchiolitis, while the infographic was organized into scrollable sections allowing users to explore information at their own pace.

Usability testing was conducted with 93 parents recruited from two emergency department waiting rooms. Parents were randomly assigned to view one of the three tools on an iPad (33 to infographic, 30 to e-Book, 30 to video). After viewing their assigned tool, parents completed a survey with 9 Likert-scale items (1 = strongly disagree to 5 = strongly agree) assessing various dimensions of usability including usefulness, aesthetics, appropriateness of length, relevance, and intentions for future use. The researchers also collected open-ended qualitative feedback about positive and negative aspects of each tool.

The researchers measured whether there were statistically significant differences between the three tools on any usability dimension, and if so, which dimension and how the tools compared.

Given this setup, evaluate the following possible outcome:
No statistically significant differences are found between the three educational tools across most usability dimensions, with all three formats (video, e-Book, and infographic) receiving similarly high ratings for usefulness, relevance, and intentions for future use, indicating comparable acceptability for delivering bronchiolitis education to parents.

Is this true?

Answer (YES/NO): YES